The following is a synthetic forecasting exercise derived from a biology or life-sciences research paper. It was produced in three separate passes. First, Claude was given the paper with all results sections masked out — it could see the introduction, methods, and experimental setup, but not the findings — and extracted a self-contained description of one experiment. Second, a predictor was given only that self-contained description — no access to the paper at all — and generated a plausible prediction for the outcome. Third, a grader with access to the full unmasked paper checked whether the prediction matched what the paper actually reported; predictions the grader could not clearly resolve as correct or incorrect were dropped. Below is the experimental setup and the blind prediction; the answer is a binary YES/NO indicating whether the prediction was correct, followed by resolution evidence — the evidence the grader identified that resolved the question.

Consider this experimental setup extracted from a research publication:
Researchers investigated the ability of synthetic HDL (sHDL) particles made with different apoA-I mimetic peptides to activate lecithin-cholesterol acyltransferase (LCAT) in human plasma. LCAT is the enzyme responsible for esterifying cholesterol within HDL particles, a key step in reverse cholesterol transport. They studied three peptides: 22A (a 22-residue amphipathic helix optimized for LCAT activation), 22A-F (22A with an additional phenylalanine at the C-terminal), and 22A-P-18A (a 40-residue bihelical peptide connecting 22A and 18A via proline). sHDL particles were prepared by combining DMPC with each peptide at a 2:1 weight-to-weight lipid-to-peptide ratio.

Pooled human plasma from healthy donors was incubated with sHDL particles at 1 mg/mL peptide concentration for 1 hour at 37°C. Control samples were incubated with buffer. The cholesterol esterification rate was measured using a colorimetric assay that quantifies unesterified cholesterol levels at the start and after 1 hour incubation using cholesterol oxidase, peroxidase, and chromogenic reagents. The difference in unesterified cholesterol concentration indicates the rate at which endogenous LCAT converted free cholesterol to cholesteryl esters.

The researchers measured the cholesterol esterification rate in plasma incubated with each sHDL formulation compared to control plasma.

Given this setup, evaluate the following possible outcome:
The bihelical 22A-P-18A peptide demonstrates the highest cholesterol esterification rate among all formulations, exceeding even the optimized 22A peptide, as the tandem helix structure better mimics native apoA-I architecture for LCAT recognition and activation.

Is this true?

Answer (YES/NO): YES